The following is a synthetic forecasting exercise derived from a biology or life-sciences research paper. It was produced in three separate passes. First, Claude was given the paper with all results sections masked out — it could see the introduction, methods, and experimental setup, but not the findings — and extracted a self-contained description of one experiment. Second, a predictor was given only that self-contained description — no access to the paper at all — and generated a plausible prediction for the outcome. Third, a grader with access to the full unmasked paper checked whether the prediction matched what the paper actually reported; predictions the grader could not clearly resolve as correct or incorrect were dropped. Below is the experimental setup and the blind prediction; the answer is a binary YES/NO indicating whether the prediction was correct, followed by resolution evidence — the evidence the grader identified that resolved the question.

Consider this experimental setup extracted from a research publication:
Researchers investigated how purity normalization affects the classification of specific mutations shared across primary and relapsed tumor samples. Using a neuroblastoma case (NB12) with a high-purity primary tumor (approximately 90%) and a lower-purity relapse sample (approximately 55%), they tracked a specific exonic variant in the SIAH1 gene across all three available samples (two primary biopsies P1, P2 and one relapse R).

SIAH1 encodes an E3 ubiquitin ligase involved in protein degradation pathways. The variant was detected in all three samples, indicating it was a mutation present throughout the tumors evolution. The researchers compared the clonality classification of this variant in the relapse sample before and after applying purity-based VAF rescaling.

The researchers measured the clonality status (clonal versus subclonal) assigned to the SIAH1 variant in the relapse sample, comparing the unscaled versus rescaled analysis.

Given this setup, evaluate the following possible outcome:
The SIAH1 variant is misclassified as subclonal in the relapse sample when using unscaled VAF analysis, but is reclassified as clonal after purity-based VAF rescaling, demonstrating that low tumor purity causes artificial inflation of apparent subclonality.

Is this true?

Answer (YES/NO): YES